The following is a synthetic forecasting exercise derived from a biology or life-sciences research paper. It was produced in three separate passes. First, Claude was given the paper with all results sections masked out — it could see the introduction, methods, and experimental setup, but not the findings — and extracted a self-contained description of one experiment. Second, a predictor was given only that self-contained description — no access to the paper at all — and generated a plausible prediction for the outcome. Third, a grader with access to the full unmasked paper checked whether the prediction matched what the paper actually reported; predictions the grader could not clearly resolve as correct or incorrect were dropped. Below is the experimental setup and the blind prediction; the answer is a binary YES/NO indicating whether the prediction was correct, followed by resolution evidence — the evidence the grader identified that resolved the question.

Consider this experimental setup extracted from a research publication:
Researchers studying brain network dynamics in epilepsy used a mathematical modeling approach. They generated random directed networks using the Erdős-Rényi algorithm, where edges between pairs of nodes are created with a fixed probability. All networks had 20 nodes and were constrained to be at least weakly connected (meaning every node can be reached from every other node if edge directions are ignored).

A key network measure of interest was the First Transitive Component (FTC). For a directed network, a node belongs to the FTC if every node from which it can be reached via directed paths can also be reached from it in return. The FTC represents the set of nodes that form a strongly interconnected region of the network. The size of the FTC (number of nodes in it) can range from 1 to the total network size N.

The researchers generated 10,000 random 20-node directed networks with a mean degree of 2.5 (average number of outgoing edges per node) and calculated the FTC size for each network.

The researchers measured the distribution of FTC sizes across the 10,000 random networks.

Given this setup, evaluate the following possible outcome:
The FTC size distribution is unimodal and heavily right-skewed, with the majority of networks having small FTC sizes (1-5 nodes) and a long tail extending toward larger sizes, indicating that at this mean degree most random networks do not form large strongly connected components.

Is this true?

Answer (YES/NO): NO